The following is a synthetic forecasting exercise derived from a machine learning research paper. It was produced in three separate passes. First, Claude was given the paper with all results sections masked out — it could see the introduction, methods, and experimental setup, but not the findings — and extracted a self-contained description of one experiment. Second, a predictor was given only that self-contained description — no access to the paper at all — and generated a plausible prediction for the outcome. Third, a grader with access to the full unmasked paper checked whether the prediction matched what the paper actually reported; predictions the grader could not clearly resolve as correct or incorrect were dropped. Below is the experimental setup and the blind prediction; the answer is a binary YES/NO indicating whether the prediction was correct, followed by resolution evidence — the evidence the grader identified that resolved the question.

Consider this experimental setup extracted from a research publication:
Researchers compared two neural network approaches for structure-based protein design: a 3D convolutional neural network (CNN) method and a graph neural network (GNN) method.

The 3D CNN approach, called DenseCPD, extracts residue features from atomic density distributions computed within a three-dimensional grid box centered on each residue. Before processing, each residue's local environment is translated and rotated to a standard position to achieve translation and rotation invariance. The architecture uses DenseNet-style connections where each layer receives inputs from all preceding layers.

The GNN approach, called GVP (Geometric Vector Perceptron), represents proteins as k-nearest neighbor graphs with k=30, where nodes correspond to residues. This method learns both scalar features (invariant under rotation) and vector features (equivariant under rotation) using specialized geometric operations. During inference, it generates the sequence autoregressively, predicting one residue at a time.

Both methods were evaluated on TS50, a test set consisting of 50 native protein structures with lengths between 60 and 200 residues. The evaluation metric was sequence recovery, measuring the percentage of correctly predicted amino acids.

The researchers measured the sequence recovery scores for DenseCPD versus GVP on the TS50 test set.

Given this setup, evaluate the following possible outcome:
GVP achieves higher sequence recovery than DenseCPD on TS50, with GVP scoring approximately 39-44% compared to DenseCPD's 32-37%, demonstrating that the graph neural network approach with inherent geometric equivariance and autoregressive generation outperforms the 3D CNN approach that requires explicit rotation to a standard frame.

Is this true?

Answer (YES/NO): NO